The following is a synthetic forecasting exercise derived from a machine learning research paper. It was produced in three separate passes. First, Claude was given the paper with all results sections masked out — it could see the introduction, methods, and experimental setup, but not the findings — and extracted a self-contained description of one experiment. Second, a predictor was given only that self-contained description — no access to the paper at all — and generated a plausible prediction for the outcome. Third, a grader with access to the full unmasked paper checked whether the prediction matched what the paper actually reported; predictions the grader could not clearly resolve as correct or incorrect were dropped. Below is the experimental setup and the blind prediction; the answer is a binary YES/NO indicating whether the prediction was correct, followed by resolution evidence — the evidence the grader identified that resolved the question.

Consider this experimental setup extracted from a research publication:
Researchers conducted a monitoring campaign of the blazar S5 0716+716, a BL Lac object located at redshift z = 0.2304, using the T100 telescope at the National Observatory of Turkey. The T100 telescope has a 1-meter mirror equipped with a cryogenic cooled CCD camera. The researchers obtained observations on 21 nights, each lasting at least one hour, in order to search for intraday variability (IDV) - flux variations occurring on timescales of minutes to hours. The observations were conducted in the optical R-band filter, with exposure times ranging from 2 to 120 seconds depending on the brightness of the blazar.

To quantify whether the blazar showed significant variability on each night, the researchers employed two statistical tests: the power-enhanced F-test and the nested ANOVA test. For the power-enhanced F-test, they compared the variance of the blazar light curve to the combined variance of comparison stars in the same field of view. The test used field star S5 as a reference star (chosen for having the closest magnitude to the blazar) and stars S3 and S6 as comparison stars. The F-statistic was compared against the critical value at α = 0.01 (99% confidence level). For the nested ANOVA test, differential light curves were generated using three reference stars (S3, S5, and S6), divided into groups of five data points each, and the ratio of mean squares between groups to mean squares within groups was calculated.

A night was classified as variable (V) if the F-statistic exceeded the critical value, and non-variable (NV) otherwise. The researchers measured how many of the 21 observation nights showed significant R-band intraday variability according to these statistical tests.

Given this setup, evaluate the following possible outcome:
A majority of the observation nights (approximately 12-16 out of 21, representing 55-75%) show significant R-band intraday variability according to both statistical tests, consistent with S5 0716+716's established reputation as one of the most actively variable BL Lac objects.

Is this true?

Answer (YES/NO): YES